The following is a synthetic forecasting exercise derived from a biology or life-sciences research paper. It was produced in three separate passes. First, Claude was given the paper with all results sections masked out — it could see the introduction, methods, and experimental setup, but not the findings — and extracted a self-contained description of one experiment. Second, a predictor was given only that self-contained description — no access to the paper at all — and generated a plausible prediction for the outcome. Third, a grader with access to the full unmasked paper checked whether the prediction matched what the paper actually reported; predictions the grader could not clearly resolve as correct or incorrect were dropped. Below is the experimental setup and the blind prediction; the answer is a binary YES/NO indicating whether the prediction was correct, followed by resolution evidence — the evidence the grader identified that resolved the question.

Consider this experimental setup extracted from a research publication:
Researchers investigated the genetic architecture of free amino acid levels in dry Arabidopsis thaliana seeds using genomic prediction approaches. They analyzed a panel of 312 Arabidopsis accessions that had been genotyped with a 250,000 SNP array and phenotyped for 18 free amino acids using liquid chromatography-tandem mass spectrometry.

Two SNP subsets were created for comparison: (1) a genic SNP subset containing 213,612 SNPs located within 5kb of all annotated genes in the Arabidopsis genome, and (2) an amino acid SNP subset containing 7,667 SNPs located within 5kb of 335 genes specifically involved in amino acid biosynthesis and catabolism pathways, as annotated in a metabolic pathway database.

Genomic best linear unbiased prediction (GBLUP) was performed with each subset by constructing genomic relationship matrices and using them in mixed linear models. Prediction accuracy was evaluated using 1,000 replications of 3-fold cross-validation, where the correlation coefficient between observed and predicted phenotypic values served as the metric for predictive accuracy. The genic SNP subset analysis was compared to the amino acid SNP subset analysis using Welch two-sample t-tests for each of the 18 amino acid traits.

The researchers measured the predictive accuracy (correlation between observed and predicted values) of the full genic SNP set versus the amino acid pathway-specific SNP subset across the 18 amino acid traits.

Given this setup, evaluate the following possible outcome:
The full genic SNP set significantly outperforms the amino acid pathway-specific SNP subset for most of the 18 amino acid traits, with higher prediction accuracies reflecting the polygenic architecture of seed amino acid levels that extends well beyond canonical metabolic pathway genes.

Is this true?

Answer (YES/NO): YES